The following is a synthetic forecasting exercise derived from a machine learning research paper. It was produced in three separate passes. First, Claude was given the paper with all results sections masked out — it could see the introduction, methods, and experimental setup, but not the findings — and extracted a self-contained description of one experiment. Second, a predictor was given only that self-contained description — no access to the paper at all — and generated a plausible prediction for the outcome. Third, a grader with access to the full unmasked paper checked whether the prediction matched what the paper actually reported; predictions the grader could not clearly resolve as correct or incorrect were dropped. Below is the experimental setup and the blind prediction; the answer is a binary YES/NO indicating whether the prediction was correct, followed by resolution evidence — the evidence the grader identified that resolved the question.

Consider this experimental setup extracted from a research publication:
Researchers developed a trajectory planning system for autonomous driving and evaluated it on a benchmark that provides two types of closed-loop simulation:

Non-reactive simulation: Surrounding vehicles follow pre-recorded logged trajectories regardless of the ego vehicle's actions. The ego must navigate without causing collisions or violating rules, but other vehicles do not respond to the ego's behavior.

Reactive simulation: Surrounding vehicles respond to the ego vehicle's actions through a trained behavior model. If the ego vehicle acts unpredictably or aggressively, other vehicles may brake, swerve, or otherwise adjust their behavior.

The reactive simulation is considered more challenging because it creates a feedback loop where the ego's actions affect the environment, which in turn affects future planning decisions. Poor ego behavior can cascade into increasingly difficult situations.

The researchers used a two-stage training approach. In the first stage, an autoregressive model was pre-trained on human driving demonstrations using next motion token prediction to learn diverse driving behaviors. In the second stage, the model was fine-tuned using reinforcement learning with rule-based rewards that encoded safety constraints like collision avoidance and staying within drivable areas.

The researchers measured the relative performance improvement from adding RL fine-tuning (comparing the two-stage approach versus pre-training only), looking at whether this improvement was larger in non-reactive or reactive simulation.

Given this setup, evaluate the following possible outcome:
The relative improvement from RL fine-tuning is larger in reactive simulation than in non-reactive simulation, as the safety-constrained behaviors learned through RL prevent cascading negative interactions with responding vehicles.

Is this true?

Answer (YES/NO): YES